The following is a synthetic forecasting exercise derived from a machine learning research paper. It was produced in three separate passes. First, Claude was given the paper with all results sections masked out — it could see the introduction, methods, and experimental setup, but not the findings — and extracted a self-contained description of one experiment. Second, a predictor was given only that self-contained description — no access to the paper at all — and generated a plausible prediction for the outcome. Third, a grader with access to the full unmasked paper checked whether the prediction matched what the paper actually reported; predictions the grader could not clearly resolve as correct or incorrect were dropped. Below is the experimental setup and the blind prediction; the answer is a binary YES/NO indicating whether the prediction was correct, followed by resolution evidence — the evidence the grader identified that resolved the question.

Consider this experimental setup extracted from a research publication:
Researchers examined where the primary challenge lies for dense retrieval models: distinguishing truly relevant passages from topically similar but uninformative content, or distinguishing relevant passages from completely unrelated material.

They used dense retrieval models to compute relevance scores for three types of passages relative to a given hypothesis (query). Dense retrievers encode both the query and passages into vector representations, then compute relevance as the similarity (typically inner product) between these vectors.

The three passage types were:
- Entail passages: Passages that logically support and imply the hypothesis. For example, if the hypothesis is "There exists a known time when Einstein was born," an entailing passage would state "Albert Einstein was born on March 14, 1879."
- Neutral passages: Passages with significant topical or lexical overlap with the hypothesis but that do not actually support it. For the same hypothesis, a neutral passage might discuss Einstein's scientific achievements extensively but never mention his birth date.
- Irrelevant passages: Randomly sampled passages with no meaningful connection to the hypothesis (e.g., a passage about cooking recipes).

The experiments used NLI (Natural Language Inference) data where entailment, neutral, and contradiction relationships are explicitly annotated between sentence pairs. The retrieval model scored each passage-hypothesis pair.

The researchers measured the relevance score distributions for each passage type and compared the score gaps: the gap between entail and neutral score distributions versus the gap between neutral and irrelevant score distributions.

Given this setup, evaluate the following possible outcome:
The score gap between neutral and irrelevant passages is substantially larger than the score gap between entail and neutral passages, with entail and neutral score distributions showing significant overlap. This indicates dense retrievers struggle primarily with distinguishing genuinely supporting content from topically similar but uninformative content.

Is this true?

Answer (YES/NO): YES